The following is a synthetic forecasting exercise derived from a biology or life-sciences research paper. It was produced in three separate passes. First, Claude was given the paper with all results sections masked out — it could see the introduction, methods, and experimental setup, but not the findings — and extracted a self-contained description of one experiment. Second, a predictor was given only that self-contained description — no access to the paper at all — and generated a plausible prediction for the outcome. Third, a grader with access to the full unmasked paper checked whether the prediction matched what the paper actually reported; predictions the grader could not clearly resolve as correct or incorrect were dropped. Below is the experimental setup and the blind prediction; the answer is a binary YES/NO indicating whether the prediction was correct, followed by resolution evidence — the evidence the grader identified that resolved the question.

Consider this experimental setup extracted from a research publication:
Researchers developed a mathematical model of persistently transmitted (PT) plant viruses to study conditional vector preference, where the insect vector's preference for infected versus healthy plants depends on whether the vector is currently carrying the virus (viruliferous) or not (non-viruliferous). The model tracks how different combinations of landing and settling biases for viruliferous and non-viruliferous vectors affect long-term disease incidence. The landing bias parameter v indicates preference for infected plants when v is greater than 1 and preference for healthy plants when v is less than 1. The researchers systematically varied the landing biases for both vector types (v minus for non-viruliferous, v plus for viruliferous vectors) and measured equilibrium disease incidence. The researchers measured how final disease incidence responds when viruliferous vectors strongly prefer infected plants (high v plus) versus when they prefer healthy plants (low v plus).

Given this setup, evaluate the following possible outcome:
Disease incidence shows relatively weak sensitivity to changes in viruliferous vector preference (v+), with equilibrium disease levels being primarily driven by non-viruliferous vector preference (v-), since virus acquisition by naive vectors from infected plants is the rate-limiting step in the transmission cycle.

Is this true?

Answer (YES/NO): NO